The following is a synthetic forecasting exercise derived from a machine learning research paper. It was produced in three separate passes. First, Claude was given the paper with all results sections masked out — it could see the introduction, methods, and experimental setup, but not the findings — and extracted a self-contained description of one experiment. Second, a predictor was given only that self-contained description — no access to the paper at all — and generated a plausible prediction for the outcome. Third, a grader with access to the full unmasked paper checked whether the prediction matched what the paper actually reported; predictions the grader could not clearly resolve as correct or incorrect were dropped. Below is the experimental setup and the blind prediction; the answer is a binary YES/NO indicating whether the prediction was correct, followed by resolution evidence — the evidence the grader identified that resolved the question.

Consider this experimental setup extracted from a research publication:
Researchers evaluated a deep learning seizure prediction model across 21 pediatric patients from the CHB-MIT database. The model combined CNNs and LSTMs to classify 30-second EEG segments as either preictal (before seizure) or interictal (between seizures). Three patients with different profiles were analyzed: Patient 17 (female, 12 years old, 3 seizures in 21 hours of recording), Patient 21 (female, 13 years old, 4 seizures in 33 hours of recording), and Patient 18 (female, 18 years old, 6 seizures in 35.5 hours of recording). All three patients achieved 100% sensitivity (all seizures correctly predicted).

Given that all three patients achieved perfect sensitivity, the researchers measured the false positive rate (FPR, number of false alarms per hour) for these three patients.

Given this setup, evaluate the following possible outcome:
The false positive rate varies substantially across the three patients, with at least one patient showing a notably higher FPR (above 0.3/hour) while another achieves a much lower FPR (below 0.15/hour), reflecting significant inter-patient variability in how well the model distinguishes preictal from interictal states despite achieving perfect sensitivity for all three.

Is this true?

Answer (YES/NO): YES